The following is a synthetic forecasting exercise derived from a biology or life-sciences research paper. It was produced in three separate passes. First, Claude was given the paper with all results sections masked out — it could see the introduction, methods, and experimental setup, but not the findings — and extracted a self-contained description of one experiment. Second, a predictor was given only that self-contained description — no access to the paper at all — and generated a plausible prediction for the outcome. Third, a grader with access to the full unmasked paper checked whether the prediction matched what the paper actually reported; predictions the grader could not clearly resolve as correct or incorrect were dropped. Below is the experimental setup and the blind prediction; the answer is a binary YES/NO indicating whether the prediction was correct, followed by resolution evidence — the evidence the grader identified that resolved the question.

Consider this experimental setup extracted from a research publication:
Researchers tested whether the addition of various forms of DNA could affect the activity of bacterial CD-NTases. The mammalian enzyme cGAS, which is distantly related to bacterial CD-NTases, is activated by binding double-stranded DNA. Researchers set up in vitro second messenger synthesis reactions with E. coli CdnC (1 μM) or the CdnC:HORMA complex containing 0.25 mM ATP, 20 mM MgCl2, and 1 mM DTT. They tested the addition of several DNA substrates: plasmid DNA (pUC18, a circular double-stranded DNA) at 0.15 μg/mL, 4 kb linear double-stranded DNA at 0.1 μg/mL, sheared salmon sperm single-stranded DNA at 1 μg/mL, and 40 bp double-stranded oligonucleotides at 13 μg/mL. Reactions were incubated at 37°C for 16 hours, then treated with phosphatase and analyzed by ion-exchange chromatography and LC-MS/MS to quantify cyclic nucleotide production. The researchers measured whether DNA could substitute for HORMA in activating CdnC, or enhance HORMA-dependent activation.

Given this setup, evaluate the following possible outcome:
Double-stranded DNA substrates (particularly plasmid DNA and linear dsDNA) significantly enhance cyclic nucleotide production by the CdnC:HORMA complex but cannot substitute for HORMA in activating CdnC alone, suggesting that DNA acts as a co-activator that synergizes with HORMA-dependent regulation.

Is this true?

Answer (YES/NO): NO